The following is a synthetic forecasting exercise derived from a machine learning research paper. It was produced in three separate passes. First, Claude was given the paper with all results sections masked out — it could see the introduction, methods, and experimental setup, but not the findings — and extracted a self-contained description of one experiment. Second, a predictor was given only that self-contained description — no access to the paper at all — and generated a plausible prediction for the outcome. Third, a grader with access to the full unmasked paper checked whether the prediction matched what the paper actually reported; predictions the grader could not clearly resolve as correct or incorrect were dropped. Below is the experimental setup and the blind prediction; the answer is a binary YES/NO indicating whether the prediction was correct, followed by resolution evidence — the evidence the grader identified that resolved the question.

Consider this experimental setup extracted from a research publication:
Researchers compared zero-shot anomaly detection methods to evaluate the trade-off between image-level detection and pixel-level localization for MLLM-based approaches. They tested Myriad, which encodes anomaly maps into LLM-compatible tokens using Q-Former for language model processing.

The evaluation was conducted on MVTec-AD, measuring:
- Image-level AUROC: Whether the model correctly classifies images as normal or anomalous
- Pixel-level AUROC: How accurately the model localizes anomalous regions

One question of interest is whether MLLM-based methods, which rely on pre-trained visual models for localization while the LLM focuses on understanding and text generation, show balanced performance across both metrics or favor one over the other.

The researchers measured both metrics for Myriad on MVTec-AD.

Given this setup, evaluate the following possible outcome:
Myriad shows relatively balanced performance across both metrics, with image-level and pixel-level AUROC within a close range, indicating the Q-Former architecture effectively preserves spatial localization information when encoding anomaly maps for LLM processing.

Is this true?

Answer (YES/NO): YES